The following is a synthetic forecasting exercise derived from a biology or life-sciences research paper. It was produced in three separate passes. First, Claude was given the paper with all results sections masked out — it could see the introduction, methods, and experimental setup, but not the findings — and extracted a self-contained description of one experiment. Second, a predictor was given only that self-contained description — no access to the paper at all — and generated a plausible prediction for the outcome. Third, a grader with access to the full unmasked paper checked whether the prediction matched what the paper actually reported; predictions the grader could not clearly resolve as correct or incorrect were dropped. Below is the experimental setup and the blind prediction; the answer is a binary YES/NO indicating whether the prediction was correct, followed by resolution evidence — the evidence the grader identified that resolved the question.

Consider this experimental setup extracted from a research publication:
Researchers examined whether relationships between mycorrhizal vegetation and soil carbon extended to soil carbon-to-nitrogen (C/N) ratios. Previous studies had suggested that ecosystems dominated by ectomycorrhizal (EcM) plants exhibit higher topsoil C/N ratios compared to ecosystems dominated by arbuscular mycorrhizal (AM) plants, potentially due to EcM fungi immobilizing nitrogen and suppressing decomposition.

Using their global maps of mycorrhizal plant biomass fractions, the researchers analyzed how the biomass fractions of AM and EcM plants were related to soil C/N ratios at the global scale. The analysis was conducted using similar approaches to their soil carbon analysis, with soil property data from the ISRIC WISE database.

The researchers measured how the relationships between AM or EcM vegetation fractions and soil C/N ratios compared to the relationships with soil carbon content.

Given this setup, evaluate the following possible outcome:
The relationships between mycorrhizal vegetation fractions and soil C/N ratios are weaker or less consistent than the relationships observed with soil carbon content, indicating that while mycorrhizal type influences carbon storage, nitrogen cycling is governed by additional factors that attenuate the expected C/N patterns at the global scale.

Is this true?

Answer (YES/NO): NO